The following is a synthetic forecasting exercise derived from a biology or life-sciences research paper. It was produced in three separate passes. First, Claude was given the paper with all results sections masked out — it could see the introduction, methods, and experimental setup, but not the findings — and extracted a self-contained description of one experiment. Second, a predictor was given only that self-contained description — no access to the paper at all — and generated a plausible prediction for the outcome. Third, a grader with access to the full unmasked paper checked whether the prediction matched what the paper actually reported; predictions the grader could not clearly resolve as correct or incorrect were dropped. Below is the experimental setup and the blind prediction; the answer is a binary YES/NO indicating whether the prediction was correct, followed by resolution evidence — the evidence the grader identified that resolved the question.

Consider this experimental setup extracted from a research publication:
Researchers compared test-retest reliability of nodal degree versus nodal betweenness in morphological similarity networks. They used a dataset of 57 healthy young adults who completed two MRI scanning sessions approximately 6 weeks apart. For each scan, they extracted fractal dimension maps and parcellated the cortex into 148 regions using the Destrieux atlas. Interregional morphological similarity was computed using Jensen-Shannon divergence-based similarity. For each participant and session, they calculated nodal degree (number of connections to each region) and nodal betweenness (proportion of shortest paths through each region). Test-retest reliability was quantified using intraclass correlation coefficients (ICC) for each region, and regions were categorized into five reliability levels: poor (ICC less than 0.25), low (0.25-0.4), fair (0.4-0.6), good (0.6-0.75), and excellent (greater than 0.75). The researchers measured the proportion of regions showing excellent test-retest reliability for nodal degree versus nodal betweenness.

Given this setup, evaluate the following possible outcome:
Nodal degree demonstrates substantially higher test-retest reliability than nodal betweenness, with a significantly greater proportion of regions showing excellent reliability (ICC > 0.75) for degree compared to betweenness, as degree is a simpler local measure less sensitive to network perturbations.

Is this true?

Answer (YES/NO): YES